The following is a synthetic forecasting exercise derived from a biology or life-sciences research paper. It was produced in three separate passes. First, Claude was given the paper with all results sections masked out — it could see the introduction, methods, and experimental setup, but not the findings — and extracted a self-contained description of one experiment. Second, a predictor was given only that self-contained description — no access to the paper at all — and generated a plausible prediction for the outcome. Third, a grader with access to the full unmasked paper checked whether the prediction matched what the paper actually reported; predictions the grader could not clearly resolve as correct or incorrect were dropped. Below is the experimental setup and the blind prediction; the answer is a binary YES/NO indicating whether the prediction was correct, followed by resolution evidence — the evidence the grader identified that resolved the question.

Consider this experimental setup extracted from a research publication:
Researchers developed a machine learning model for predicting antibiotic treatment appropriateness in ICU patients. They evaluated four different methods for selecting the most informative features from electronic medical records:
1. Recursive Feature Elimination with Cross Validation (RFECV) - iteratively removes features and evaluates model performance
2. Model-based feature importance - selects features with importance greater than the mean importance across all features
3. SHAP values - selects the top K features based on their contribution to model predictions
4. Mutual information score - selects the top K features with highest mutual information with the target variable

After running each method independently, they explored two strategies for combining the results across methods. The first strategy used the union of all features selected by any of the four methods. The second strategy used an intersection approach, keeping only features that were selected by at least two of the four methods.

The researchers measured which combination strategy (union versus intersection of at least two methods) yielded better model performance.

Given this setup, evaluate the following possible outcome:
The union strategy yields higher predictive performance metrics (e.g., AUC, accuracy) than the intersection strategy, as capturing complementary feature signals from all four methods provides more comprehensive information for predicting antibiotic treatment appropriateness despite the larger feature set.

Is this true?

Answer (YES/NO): YES